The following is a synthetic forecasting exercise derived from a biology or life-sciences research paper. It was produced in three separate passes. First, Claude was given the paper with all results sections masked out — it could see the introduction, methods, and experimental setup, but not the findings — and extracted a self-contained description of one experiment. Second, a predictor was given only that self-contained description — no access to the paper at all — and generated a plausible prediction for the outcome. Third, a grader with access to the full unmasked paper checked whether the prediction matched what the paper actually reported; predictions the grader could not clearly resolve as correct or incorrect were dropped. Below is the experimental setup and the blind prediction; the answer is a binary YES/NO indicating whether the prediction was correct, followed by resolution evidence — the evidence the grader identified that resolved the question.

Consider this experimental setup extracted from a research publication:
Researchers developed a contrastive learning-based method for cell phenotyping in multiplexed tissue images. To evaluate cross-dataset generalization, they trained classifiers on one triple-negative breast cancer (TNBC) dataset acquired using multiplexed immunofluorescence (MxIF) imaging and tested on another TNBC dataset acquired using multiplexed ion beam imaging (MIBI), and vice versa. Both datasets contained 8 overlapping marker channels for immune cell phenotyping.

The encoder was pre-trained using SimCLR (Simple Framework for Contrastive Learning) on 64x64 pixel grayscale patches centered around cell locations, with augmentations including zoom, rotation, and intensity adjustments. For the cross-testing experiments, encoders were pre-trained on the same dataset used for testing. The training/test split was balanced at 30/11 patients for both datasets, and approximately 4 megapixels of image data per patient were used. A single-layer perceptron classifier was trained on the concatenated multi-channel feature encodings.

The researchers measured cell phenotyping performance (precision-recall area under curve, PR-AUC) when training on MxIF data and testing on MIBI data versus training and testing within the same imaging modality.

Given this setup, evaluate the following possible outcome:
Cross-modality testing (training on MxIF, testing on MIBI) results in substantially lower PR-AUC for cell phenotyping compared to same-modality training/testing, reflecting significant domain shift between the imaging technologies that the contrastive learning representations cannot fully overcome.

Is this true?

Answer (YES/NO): NO